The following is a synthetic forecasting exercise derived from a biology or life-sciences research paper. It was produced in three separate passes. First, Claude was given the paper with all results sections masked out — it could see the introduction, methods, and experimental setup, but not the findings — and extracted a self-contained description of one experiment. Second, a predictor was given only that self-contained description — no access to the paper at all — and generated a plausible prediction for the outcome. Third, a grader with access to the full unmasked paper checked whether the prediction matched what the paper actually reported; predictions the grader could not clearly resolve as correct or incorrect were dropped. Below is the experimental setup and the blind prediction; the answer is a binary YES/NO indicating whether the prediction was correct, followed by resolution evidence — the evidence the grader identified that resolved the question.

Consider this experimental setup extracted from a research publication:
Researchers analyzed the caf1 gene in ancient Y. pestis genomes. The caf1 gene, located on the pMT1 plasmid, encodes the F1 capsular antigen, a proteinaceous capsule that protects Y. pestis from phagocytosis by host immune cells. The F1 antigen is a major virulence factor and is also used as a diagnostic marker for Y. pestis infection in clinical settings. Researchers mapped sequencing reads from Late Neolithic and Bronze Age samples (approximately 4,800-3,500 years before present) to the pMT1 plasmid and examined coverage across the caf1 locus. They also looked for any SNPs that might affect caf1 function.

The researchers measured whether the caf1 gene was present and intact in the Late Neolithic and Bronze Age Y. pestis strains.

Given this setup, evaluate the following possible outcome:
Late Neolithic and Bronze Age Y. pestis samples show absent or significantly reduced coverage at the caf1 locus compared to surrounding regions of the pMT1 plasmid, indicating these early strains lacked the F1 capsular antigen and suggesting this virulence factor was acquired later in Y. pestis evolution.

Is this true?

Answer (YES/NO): NO